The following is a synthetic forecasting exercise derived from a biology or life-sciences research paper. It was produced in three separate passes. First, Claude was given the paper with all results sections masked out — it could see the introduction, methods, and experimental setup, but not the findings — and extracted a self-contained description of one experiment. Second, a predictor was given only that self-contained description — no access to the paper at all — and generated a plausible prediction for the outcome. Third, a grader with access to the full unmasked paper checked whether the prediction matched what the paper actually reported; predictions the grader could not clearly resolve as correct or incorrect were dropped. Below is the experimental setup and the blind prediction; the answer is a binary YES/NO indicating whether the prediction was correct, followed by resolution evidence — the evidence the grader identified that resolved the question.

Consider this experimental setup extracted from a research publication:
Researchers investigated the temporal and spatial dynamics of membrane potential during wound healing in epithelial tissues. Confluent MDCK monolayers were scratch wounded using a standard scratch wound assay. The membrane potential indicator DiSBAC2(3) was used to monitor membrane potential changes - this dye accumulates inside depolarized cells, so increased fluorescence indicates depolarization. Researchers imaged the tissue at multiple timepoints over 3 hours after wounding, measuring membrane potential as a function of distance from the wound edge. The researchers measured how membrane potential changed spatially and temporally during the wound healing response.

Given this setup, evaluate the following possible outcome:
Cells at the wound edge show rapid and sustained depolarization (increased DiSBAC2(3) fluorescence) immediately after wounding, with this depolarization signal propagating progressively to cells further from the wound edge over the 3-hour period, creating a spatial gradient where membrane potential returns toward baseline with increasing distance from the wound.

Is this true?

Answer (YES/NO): YES